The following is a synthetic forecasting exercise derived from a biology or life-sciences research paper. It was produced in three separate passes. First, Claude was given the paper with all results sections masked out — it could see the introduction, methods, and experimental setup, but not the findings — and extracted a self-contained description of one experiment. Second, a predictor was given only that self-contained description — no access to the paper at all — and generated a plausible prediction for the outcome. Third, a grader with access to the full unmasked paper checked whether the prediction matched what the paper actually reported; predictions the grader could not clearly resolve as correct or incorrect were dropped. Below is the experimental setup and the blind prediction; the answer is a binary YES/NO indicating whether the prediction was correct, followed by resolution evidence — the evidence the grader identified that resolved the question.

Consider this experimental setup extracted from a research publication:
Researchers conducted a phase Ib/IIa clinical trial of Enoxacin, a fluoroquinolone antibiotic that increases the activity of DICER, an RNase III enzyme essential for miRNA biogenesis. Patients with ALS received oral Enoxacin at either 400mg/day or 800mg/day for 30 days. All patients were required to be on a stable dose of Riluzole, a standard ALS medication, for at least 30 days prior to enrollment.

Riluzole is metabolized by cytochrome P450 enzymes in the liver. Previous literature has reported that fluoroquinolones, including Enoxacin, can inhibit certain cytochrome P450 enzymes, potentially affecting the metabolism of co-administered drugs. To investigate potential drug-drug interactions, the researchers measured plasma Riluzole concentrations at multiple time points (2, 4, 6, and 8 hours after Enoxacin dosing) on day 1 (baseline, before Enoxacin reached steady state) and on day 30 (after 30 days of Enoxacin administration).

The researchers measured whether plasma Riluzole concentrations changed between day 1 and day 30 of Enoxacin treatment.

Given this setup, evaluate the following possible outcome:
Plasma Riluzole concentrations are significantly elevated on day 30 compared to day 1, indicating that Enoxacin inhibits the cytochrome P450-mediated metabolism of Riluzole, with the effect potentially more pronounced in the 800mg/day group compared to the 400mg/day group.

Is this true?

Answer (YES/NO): NO